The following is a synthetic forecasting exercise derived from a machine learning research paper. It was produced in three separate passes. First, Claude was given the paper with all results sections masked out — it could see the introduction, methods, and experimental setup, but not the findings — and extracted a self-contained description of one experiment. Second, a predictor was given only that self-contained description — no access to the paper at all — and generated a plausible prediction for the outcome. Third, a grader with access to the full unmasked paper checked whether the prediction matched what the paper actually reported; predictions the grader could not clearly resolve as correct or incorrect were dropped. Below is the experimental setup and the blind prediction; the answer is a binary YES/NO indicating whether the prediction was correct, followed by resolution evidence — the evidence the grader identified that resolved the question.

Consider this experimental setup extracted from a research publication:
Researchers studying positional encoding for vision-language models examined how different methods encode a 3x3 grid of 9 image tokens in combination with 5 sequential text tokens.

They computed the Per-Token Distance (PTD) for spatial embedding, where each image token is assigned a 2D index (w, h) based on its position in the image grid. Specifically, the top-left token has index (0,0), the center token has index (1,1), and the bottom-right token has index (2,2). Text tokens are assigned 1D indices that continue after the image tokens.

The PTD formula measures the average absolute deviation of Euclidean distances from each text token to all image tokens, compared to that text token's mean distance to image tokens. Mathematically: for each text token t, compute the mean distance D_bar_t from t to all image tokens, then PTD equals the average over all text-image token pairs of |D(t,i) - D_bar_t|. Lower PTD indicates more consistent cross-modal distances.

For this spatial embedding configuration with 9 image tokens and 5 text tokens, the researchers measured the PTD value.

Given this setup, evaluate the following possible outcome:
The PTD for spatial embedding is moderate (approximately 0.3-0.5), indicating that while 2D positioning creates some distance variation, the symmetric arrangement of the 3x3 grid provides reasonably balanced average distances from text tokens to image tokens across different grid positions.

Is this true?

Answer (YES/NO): NO